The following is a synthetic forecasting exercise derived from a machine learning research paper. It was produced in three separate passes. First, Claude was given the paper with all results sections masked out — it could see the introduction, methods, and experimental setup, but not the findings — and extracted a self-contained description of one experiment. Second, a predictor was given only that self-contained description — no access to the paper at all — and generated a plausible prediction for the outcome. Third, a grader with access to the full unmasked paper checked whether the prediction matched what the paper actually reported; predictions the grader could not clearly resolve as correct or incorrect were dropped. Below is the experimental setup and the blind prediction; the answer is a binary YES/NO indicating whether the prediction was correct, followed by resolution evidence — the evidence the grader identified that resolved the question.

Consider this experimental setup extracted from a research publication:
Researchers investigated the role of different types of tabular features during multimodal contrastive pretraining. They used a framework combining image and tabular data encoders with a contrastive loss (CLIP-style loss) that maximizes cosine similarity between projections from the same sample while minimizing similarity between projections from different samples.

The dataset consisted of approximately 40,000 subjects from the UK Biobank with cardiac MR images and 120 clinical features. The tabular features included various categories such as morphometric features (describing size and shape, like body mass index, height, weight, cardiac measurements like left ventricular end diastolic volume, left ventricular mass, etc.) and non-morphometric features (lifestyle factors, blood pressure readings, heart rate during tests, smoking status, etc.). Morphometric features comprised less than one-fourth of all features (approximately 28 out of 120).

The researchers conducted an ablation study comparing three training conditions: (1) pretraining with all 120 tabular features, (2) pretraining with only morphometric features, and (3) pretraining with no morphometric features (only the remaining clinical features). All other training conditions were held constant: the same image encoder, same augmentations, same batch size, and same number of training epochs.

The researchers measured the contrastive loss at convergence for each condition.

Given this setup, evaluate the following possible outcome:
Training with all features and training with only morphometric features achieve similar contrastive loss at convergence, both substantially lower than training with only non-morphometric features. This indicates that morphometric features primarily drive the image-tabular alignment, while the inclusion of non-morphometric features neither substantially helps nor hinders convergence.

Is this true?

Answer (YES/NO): YES